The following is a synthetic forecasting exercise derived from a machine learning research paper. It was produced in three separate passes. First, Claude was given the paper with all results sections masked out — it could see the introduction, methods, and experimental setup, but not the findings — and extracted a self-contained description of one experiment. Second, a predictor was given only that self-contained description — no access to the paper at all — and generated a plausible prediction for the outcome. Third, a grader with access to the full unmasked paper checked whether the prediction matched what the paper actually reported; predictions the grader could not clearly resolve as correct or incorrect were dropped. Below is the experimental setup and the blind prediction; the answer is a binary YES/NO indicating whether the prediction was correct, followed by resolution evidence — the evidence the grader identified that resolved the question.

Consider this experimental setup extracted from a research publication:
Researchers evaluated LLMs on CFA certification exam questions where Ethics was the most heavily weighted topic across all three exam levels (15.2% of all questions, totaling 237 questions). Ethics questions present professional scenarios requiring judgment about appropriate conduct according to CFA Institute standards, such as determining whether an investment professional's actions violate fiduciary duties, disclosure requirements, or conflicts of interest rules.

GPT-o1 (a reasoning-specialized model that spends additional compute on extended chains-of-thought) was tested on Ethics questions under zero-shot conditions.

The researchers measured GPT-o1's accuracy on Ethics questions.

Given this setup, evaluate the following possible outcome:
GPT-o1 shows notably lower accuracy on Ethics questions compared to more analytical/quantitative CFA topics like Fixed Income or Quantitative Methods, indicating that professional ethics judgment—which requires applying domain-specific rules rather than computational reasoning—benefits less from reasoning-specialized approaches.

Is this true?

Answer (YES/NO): NO